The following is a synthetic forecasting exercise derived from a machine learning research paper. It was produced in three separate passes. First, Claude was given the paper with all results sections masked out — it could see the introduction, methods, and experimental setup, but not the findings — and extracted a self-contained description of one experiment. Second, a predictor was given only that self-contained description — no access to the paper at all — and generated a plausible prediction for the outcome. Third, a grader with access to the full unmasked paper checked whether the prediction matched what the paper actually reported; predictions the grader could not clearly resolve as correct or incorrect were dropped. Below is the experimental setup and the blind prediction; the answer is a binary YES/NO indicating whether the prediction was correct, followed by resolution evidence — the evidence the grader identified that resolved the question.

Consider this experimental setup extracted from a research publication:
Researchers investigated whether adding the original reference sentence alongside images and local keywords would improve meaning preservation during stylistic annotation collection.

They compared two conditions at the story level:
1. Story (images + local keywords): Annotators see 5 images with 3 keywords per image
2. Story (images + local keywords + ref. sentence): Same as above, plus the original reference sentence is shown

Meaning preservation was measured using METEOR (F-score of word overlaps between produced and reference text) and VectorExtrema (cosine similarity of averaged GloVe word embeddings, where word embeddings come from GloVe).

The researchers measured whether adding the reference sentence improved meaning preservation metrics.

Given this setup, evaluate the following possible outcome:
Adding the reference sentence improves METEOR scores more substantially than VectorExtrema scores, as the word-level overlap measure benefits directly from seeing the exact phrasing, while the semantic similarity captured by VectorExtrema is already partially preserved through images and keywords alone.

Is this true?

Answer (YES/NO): NO